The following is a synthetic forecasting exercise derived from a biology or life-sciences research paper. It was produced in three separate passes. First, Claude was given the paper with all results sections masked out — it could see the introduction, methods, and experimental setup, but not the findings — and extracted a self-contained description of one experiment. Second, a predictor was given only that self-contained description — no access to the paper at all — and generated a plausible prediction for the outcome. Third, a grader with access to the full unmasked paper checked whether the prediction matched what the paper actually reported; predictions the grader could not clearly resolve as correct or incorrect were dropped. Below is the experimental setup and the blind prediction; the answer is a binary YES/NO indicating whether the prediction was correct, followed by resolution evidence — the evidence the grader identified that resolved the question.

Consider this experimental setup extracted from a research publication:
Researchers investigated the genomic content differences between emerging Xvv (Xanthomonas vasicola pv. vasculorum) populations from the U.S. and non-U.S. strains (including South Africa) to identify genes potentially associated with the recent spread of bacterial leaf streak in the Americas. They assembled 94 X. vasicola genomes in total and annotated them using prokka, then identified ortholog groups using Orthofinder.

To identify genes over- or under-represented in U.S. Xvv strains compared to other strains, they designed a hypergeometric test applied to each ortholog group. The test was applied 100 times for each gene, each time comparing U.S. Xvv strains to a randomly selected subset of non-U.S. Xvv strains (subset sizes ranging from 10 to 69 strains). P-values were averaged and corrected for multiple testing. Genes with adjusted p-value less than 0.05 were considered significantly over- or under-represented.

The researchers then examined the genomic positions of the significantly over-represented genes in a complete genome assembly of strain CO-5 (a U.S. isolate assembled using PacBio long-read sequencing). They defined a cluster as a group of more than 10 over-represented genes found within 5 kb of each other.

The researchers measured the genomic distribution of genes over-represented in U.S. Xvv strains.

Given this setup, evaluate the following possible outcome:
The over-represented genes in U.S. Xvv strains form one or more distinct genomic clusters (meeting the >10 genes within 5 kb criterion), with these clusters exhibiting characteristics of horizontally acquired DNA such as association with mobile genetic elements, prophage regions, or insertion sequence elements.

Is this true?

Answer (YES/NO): YES